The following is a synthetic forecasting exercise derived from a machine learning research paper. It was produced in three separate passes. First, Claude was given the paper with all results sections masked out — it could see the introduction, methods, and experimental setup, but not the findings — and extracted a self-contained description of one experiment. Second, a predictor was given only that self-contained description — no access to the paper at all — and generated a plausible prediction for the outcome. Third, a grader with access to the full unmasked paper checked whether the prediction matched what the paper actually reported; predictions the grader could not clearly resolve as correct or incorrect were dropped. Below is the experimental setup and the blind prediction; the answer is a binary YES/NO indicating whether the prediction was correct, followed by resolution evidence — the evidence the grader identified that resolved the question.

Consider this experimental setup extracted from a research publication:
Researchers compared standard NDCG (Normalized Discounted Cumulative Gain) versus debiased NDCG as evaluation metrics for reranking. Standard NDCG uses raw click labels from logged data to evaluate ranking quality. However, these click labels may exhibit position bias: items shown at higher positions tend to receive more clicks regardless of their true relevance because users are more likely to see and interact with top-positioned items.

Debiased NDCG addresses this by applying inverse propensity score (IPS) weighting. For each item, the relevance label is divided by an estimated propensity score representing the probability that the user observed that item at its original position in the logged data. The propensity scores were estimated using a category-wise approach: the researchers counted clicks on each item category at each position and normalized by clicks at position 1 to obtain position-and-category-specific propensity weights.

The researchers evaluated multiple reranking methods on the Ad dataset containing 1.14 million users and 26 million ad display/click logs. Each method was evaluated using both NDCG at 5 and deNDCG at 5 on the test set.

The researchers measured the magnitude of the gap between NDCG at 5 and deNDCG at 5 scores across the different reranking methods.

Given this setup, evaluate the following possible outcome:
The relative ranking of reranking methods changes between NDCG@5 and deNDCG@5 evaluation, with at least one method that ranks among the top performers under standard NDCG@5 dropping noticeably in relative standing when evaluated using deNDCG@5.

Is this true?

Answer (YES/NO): NO